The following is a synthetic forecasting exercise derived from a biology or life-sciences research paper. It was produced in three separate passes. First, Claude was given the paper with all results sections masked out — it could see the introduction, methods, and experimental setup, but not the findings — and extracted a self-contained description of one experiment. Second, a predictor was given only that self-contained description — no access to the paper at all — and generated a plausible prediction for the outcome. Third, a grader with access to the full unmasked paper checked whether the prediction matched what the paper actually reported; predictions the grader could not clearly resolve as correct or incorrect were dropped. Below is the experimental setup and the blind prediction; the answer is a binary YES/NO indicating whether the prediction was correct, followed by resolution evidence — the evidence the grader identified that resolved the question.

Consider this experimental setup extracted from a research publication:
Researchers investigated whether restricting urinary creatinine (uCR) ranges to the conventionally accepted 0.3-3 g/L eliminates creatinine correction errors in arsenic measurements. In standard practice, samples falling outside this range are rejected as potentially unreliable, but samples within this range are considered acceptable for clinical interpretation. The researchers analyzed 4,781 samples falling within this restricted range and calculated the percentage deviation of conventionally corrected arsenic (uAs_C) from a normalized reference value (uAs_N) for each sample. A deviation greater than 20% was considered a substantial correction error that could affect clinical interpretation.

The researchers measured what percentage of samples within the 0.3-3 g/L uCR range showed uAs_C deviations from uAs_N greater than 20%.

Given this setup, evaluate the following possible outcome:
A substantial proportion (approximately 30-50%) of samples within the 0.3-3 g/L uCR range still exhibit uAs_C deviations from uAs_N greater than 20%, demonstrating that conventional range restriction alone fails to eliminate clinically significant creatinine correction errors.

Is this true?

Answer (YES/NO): NO